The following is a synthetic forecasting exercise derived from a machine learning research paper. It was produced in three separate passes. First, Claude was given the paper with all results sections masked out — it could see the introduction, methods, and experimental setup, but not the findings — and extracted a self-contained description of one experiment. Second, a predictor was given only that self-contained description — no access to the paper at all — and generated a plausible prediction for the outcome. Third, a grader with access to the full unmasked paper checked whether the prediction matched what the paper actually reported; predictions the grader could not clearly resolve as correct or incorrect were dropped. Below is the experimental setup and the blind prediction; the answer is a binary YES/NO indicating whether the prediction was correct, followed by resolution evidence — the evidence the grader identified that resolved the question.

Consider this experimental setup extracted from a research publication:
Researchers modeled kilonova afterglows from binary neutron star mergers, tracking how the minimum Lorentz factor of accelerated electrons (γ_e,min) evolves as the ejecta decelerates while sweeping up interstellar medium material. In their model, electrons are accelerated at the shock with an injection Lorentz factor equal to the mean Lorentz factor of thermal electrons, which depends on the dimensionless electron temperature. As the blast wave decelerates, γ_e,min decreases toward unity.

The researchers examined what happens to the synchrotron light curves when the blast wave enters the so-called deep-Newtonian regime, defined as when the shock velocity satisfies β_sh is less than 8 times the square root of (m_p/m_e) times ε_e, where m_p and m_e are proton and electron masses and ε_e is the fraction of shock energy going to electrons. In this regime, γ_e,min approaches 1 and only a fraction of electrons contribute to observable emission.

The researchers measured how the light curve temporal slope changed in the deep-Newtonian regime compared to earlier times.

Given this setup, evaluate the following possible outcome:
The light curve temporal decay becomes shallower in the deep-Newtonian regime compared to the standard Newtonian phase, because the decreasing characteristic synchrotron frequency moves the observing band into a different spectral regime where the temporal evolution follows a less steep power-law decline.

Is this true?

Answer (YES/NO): YES